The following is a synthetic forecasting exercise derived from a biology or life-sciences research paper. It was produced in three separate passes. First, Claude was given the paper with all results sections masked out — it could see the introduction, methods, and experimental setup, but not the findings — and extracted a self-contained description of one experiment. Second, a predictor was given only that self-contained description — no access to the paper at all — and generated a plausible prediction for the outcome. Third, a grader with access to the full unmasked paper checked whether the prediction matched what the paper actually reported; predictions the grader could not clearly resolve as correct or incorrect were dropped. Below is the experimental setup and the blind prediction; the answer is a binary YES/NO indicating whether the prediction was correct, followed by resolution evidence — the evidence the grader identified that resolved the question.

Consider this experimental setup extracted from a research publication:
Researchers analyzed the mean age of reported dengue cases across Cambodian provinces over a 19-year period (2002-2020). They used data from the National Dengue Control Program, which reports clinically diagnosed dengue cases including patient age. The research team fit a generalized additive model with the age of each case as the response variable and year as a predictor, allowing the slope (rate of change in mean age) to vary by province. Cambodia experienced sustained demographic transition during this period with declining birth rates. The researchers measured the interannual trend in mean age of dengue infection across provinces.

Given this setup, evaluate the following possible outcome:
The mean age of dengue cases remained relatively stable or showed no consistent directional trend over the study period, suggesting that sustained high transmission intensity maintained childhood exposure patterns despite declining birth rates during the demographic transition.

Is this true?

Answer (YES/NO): NO